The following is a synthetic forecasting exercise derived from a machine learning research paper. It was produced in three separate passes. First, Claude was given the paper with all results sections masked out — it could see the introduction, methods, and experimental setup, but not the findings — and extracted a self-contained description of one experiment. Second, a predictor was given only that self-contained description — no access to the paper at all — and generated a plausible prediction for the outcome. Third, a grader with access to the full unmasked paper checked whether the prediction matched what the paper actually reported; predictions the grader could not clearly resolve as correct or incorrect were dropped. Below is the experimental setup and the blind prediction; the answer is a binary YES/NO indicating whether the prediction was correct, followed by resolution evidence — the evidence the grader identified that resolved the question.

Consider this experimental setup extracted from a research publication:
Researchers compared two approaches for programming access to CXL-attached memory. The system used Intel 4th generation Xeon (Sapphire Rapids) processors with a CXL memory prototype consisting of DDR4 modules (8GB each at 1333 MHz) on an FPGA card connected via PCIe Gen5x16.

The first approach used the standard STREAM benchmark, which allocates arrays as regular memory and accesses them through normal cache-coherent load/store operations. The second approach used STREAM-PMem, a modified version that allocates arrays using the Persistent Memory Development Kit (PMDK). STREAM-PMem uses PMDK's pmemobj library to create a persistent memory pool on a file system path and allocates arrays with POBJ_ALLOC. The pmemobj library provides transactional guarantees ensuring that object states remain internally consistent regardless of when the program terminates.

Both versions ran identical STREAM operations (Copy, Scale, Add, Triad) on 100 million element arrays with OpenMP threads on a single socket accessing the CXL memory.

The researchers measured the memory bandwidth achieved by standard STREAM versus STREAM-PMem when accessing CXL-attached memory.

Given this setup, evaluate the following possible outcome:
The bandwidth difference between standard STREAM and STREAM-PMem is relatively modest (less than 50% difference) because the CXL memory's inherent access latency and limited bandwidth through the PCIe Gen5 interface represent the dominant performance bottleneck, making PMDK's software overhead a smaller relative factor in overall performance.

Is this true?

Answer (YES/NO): YES